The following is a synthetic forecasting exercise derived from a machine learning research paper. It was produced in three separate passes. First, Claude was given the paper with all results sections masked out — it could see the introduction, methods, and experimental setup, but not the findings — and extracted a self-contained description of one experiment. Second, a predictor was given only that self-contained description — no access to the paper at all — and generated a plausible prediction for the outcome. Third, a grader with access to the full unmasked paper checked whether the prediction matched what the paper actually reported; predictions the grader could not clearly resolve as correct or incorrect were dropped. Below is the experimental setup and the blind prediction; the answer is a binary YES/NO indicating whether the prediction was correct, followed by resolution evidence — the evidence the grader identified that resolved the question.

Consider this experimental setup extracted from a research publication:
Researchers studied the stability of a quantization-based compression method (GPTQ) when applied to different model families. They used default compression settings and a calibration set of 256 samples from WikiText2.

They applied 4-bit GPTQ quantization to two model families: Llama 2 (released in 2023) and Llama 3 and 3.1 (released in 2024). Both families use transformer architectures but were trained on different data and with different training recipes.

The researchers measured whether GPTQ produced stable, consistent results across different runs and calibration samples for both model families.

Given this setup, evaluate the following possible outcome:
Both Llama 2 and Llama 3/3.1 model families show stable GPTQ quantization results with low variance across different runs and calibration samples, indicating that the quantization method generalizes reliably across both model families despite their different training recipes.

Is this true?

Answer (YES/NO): NO